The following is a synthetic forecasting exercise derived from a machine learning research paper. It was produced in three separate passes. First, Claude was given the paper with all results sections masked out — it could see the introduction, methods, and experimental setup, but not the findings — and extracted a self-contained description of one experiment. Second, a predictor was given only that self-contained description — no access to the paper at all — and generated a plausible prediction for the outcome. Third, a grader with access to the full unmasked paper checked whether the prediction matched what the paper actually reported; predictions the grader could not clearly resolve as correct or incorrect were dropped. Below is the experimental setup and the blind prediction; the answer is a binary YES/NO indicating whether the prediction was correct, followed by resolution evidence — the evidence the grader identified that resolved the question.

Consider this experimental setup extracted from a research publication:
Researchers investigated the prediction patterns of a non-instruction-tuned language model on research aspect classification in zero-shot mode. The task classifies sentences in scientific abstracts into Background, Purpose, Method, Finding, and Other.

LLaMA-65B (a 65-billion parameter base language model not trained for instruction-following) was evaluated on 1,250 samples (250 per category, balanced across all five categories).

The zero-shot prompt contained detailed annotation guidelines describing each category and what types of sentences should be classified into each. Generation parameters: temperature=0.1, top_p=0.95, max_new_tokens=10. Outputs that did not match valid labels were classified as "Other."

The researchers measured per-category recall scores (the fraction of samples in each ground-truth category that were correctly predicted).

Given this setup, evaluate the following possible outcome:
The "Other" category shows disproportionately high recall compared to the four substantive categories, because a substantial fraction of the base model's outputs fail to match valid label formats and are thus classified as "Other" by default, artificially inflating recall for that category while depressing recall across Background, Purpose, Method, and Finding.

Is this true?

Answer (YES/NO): NO